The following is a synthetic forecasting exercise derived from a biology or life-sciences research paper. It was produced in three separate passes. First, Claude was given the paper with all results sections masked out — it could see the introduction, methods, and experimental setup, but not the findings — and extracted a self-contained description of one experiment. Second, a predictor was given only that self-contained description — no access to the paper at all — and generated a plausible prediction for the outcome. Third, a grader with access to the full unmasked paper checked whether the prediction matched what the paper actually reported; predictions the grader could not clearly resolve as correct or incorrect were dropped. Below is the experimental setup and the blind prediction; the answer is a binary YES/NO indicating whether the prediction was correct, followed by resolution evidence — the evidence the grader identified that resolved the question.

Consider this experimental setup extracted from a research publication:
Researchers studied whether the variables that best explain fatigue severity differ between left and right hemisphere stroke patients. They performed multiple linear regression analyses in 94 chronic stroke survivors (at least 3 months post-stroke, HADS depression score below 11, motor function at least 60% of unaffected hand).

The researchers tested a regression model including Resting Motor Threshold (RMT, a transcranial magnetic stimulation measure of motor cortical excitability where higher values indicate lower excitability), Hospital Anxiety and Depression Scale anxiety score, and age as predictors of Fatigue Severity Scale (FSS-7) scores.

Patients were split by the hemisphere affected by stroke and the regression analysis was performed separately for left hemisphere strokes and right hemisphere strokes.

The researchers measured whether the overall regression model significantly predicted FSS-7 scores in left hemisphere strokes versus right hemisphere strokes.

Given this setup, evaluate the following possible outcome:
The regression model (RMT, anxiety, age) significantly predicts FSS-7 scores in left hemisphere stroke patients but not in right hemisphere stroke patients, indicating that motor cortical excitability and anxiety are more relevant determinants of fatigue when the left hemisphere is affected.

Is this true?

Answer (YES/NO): YES